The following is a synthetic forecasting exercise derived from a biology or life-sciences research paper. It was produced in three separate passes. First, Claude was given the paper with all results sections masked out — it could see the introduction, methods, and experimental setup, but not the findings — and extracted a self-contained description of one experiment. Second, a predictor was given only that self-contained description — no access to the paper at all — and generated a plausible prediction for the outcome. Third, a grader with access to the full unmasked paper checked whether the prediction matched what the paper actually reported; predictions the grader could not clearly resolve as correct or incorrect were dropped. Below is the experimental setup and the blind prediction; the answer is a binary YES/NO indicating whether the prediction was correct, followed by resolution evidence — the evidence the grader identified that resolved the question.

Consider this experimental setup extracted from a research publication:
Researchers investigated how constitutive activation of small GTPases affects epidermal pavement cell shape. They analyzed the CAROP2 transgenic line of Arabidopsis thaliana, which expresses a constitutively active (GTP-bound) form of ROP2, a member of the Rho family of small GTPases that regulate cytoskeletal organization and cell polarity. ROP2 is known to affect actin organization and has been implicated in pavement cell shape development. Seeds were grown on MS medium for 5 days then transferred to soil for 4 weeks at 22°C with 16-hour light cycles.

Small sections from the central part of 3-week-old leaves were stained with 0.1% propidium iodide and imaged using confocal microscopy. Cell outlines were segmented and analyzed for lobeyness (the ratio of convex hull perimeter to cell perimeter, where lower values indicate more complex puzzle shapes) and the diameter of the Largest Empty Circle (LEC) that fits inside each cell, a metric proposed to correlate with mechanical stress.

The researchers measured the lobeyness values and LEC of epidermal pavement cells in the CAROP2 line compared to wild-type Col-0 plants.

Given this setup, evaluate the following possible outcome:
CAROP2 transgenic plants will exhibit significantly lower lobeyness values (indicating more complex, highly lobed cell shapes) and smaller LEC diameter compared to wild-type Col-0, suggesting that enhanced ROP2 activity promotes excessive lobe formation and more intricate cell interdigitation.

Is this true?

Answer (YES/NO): NO